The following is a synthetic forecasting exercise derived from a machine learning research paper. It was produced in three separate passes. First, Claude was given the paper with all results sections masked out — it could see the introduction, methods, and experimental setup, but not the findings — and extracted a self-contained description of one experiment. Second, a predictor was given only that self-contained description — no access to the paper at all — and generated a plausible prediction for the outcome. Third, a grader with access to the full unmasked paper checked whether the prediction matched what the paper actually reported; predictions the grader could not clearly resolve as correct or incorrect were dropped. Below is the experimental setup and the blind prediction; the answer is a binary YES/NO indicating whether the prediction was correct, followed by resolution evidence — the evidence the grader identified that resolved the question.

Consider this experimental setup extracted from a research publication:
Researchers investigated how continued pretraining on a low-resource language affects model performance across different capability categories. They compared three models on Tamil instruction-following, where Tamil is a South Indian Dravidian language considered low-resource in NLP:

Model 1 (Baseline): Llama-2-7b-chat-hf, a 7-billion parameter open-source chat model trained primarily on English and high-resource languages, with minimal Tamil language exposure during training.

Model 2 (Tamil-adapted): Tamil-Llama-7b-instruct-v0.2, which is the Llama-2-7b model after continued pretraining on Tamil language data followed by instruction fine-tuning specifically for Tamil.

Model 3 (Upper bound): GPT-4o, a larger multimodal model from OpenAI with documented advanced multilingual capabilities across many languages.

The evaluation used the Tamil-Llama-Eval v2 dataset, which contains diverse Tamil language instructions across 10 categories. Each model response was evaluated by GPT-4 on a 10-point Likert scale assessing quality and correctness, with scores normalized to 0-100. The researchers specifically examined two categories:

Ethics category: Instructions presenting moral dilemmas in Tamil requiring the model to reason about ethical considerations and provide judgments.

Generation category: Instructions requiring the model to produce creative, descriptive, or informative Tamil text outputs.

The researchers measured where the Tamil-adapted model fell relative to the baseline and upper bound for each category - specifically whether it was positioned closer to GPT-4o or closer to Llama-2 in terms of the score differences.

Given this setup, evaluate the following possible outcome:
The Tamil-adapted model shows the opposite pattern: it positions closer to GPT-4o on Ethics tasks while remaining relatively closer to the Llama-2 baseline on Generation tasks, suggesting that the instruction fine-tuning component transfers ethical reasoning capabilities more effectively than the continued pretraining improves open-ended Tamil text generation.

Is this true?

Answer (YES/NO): NO